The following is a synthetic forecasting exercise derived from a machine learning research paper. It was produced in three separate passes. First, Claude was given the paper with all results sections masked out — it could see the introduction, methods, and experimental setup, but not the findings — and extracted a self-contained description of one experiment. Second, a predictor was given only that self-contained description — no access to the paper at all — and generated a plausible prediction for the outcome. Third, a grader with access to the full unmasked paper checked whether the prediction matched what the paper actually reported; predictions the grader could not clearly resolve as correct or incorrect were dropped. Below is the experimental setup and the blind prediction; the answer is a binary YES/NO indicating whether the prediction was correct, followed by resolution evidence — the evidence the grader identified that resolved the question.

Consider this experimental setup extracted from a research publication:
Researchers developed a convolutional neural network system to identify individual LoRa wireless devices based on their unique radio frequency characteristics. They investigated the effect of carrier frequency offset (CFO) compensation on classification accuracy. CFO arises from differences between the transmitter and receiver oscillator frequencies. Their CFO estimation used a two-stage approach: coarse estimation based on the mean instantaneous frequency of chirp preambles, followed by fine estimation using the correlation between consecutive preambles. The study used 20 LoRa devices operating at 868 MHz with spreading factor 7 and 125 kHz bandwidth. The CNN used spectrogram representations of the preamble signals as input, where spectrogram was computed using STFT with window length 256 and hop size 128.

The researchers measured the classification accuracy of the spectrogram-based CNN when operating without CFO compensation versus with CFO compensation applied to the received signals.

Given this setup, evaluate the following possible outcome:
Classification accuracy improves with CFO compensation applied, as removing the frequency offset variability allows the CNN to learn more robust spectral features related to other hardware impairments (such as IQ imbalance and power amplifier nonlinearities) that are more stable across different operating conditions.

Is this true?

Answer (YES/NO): YES